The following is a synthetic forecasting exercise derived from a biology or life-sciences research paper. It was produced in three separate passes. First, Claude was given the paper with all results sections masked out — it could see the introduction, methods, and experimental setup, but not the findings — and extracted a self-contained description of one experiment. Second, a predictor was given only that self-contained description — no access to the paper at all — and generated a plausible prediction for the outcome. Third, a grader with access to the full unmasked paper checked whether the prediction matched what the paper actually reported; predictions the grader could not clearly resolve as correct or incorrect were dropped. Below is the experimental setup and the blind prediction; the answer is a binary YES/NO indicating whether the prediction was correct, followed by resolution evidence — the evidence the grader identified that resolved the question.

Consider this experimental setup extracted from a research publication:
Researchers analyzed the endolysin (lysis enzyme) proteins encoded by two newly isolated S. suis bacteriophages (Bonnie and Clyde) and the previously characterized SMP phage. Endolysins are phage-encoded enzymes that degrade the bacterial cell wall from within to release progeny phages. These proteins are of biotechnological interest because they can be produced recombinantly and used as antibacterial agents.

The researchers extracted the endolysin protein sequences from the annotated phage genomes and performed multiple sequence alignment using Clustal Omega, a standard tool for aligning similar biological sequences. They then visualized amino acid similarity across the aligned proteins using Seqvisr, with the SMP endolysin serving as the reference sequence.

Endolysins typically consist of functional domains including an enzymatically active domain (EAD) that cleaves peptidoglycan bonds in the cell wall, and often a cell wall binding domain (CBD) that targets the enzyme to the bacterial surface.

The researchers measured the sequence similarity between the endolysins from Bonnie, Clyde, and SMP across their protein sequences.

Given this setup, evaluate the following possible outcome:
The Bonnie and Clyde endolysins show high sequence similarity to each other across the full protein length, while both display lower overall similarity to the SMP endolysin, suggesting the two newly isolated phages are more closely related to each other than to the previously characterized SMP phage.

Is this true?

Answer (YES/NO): NO